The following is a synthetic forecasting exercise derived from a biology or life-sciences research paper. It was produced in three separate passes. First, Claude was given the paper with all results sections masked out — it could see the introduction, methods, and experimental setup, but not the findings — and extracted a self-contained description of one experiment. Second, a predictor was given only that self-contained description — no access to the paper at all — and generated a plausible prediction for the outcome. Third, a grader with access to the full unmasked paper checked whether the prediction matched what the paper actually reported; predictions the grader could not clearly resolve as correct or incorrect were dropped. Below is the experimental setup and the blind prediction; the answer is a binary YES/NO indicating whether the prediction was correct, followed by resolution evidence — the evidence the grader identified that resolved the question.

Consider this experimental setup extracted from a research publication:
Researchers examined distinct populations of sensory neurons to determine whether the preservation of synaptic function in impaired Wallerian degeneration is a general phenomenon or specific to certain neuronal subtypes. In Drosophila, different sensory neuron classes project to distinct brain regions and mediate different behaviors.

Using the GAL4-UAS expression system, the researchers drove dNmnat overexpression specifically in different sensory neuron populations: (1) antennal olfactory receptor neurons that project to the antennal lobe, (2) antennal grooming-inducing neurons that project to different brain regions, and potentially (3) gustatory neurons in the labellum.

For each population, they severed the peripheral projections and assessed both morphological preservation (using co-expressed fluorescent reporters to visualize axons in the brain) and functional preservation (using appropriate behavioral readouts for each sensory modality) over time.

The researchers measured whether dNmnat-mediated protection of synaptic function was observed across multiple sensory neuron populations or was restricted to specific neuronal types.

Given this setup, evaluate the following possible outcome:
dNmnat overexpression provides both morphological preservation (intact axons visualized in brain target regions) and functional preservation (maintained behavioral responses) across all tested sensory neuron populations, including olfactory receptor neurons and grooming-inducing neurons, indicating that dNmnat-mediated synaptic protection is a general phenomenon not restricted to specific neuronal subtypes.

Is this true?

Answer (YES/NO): NO